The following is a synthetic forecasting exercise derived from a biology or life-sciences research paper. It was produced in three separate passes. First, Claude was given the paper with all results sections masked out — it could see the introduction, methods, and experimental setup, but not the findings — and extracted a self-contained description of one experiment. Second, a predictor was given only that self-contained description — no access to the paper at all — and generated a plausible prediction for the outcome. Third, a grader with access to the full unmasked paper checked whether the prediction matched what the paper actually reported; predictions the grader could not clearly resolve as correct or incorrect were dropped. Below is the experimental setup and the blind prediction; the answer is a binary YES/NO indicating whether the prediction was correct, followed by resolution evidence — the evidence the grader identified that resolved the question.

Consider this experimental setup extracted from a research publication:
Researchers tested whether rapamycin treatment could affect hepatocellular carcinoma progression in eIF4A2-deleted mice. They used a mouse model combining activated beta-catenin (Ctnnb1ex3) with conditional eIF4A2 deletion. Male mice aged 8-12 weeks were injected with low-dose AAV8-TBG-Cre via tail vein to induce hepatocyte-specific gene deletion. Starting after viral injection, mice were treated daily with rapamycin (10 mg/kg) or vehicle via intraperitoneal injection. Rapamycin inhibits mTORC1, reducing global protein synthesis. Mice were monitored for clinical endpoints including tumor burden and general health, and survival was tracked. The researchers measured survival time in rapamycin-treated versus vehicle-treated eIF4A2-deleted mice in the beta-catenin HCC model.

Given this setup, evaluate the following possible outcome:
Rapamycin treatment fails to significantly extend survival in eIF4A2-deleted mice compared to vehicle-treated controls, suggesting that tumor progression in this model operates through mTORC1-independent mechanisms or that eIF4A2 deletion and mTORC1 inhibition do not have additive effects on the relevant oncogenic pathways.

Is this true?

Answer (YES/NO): NO